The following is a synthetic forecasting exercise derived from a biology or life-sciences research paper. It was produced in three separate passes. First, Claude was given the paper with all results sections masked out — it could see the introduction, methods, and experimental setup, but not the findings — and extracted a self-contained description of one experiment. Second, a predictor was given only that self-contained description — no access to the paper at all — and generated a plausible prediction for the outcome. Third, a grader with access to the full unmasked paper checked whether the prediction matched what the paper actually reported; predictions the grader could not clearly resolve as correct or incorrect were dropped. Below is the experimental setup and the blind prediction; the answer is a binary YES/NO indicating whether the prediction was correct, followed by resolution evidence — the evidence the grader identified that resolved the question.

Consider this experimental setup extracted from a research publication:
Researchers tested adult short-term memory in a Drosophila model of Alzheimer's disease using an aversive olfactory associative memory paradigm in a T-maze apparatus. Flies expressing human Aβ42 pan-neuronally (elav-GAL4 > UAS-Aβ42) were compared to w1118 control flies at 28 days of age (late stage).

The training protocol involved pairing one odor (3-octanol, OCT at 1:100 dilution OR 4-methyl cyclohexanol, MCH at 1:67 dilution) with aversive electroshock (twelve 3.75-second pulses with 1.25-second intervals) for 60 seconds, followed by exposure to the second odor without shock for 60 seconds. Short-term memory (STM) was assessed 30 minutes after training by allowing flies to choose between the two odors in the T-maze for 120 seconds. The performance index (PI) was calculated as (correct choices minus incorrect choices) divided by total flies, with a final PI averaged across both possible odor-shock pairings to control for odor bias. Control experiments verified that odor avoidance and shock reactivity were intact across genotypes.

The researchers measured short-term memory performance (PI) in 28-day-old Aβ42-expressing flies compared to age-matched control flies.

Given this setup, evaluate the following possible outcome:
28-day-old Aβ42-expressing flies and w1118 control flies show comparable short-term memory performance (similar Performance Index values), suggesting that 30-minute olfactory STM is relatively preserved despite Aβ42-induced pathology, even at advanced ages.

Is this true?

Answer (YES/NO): NO